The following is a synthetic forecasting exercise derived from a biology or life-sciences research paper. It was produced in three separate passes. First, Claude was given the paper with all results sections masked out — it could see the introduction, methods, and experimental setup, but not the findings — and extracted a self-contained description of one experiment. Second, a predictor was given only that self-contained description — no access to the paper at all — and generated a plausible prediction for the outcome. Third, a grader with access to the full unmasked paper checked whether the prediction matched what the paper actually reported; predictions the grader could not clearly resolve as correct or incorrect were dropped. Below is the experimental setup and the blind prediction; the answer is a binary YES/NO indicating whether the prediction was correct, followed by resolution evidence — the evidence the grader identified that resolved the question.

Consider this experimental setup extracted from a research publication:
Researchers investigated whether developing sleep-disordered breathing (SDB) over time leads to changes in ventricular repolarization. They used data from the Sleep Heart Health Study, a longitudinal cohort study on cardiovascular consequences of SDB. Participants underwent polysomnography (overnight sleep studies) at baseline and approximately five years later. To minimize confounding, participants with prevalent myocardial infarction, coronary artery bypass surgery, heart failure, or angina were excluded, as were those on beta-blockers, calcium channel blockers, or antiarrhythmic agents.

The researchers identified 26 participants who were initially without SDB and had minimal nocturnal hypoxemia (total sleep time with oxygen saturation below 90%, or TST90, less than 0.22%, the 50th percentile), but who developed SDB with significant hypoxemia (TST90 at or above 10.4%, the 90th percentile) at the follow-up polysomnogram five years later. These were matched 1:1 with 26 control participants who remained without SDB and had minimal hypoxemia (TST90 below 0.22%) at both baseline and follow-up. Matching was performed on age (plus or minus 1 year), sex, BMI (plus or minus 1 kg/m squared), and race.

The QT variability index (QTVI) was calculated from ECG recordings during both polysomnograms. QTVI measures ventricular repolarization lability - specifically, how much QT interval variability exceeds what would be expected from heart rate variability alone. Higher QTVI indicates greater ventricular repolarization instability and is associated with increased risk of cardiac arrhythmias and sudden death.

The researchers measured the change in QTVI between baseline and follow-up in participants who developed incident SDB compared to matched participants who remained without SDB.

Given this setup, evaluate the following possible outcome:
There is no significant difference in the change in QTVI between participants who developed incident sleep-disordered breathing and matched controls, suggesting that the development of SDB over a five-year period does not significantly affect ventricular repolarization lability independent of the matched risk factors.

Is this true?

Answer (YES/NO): NO